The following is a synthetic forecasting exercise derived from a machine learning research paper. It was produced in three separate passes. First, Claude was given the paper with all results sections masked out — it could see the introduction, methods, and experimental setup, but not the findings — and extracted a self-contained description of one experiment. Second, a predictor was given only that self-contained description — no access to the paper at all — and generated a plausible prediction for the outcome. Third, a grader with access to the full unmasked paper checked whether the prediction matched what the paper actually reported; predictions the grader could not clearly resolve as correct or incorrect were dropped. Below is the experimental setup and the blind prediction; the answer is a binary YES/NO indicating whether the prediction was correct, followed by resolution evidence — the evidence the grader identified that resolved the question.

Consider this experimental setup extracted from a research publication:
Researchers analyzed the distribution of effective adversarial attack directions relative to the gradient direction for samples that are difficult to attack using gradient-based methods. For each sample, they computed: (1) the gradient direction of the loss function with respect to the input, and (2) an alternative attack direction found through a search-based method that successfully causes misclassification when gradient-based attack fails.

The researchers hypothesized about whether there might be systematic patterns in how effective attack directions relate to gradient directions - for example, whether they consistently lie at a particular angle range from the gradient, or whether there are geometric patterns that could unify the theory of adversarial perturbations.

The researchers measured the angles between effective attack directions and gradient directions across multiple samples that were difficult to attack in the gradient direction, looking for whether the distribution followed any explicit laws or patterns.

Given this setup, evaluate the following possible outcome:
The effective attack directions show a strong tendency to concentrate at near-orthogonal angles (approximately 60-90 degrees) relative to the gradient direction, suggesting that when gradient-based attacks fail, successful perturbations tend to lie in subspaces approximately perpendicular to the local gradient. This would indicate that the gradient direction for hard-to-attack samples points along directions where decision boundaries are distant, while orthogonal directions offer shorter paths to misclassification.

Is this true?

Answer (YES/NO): NO